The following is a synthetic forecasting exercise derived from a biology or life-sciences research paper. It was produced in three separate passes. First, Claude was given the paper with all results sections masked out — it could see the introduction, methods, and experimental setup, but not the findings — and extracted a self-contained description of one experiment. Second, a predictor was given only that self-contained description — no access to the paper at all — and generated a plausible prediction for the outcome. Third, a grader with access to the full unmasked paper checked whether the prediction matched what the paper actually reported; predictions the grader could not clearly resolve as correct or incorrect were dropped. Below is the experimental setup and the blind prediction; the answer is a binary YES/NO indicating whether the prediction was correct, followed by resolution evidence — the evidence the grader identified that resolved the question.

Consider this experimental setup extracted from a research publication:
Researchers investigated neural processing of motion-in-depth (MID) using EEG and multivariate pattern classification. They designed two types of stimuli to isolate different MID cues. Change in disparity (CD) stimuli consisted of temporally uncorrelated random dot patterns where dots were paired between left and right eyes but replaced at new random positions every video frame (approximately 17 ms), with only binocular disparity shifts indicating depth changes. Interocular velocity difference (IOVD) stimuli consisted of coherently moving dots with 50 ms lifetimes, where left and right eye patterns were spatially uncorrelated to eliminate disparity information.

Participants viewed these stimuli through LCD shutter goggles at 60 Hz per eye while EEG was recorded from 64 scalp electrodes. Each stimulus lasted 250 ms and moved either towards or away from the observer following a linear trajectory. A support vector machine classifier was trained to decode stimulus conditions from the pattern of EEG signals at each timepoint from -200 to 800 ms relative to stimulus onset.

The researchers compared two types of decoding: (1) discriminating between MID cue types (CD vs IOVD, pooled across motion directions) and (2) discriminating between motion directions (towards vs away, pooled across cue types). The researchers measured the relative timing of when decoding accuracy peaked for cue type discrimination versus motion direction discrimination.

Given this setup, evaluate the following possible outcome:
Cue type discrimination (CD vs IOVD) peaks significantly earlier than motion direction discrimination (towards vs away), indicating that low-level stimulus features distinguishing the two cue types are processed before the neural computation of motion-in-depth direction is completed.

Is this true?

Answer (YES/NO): YES